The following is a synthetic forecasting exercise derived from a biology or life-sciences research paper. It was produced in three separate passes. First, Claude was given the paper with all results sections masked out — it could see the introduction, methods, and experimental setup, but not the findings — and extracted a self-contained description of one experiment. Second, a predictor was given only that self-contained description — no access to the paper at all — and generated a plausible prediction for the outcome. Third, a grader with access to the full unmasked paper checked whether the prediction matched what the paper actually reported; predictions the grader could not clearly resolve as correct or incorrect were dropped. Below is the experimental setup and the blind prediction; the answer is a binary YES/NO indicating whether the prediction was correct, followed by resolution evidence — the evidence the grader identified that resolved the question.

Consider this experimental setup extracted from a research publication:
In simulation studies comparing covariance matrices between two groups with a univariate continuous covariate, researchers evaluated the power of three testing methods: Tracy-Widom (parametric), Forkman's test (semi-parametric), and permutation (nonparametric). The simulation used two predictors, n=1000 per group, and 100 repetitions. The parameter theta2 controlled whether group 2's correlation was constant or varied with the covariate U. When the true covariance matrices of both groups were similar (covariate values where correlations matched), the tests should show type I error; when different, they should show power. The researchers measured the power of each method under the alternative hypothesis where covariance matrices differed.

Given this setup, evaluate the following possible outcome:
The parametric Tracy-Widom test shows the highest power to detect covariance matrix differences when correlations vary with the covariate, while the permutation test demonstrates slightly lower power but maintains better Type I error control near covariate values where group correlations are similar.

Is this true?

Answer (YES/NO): NO